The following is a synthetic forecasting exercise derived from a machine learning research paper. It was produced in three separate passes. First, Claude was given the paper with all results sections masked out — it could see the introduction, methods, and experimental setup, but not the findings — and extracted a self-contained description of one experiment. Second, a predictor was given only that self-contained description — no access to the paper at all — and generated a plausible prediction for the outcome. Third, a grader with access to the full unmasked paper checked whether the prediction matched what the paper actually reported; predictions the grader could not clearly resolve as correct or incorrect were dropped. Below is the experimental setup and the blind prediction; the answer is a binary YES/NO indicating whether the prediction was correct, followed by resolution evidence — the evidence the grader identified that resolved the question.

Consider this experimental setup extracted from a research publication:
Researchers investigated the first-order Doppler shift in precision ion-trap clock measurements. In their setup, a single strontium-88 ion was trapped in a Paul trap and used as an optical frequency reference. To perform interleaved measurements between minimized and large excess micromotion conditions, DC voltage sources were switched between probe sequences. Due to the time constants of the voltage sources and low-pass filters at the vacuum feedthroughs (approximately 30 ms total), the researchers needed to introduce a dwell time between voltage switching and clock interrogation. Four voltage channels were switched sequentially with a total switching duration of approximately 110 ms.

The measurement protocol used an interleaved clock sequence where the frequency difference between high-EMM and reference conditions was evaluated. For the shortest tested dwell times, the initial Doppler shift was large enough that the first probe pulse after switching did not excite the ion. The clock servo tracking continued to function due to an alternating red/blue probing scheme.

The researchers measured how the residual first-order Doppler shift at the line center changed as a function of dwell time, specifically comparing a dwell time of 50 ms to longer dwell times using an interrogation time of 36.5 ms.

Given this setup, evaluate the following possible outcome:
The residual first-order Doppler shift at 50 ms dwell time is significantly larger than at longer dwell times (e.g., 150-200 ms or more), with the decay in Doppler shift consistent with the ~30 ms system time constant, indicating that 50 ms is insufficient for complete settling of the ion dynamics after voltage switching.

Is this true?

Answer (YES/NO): YES